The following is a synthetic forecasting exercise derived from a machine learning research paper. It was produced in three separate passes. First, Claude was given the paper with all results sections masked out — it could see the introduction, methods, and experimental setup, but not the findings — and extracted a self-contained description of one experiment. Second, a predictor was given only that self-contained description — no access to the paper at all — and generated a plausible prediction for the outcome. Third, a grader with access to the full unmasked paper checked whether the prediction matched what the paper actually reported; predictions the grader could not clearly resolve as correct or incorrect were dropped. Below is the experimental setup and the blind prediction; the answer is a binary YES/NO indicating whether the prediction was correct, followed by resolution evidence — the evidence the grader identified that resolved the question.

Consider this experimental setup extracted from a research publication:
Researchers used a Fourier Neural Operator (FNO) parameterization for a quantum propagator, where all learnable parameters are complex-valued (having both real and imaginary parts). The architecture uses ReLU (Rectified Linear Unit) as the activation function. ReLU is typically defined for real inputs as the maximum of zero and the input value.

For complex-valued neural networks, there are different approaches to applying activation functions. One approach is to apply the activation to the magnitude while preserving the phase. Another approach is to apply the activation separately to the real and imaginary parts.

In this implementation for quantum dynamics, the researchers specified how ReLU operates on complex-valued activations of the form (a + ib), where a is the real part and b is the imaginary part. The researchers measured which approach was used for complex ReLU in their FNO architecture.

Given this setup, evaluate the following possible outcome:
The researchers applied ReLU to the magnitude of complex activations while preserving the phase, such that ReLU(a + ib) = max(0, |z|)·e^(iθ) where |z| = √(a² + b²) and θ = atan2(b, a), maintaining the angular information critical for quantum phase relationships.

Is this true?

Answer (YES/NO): NO